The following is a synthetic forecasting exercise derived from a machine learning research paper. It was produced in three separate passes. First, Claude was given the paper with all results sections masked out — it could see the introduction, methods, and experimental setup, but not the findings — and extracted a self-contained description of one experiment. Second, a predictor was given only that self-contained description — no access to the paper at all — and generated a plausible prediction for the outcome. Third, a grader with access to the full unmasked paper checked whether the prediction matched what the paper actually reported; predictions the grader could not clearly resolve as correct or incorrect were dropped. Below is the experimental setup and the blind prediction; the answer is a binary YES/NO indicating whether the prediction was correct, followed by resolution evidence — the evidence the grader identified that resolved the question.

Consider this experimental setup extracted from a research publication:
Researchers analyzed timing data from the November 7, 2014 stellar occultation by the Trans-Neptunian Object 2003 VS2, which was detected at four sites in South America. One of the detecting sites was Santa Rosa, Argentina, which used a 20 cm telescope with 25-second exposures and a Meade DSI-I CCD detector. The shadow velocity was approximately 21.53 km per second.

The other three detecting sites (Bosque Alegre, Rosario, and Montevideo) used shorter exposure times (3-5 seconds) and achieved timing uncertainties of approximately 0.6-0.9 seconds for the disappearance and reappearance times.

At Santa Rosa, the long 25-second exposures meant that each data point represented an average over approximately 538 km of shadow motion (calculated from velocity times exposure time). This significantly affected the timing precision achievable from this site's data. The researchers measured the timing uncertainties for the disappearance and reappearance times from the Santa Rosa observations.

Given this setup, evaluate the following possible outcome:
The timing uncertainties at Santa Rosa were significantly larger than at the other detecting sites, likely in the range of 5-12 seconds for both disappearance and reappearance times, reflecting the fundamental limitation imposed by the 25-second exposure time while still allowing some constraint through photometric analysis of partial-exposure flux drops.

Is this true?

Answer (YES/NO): YES